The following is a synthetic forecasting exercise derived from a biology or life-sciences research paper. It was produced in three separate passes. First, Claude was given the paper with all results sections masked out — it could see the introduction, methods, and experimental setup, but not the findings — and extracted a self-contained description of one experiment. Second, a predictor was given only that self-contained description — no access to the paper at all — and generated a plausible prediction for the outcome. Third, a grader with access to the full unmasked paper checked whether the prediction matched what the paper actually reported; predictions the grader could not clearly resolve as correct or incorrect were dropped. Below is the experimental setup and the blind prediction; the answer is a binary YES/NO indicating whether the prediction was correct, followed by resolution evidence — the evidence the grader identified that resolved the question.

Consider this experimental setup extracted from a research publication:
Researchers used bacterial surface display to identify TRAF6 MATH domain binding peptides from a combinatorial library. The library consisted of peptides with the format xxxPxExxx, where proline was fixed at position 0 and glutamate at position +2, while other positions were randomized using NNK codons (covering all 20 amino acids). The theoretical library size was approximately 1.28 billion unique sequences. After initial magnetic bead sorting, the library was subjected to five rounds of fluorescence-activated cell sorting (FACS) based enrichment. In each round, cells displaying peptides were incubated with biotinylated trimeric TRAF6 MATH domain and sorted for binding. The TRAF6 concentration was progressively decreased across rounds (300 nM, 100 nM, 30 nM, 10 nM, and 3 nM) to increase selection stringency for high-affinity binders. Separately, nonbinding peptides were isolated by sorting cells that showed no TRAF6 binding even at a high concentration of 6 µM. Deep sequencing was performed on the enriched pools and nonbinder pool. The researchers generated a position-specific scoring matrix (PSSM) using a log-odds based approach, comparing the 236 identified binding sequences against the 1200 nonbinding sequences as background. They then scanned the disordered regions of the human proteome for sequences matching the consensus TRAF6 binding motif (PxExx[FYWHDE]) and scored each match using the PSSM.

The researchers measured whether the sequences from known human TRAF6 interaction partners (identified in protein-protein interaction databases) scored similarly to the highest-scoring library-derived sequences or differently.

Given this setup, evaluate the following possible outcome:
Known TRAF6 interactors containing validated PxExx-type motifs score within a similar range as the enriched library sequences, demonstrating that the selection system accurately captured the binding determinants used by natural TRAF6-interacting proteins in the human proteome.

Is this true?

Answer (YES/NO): NO